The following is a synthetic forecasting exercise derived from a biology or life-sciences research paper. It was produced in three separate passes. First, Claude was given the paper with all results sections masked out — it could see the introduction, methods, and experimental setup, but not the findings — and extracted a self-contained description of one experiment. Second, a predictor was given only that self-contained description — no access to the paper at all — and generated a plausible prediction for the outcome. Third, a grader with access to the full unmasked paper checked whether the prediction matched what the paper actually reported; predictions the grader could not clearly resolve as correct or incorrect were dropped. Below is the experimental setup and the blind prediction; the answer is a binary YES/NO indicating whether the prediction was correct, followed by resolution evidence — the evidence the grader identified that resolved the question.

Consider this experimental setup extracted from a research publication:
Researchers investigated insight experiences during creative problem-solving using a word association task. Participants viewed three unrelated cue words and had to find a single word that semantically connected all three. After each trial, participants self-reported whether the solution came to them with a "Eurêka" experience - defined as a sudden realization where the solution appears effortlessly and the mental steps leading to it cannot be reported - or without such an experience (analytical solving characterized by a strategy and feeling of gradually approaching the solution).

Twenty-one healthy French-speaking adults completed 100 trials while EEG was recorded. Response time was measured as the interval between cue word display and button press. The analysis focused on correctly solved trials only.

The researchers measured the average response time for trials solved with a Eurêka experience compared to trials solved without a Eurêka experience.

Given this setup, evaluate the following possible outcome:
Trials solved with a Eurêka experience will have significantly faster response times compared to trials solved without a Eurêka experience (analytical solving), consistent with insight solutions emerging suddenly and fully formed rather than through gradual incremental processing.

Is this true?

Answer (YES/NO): YES